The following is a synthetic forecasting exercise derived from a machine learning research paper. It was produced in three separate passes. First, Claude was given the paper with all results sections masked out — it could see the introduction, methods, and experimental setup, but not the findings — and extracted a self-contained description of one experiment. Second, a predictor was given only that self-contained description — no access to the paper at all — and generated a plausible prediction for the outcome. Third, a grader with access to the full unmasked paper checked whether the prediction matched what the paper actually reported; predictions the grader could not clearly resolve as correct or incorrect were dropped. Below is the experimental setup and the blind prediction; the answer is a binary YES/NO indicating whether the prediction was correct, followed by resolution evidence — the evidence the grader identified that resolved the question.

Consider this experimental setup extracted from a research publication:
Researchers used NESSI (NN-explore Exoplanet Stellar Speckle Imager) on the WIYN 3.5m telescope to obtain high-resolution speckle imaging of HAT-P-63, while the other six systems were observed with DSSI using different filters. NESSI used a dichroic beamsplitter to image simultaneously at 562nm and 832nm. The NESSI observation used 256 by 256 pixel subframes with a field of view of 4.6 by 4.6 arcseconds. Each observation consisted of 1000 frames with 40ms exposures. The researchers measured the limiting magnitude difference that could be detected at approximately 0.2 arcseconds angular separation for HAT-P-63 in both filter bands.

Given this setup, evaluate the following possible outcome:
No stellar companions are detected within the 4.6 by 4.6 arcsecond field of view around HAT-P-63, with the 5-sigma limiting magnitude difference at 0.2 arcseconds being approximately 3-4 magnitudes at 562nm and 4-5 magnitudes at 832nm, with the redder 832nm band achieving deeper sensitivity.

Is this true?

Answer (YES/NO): NO